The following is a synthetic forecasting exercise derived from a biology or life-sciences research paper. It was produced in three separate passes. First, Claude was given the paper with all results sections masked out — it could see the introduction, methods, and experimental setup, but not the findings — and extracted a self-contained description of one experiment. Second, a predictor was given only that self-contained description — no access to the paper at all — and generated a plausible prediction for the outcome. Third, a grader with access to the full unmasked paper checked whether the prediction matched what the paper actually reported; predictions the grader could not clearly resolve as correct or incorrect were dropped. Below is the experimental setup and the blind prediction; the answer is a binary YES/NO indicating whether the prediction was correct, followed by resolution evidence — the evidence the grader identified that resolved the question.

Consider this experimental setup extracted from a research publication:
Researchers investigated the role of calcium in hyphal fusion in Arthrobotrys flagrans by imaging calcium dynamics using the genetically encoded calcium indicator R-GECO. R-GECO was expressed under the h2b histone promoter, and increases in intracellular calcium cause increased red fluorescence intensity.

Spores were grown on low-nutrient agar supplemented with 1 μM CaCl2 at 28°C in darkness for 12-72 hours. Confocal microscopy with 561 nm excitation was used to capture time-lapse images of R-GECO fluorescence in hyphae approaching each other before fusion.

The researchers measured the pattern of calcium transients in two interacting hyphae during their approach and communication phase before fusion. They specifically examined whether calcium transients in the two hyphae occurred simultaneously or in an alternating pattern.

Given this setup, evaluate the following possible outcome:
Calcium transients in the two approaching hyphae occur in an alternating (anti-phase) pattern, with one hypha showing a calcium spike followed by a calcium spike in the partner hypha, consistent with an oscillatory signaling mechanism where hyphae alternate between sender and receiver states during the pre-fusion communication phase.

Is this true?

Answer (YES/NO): YES